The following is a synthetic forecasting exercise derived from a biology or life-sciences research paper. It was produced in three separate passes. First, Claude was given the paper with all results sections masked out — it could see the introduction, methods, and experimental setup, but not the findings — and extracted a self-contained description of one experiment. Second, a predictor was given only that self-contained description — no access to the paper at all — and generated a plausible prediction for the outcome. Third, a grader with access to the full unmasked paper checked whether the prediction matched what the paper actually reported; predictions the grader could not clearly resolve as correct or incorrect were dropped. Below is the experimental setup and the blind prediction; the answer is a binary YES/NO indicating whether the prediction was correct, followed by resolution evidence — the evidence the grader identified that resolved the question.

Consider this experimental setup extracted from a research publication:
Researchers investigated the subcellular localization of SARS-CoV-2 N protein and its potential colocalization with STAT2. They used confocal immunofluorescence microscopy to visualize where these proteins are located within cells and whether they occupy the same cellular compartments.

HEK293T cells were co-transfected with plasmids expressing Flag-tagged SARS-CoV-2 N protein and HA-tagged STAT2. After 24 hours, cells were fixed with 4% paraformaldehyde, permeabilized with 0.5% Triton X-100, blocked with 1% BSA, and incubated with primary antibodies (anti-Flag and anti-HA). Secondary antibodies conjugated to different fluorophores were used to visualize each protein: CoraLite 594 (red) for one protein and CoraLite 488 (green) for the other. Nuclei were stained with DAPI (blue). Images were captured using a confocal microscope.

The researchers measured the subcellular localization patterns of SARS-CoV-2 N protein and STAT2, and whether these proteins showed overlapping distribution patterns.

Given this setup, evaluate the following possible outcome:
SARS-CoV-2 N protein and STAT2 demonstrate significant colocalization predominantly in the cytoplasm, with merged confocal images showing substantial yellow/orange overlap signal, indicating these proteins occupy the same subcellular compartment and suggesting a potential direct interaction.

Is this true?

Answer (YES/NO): YES